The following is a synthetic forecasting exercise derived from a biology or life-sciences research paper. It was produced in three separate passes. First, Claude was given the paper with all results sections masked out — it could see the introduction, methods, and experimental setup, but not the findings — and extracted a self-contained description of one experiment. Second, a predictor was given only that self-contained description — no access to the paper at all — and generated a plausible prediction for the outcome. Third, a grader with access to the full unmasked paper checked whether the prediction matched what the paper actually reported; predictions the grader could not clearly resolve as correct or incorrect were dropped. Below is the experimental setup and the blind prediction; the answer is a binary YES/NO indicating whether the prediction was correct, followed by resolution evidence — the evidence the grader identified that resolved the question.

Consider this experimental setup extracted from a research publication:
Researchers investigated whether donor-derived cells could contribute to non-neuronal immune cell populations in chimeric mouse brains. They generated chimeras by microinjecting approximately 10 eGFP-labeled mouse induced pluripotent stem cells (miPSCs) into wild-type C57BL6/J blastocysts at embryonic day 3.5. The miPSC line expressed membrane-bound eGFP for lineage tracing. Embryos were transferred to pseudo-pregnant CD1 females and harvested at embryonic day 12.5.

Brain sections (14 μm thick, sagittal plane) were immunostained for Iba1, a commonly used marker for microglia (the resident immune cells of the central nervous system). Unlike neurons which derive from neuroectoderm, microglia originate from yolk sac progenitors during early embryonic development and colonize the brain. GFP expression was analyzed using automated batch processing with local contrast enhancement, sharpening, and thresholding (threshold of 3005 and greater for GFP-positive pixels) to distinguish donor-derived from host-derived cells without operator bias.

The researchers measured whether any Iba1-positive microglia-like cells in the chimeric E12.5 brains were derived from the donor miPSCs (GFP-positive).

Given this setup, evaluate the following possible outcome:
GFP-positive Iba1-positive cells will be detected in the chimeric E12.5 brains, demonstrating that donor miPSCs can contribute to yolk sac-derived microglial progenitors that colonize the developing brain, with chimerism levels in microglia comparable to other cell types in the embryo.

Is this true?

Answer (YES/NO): NO